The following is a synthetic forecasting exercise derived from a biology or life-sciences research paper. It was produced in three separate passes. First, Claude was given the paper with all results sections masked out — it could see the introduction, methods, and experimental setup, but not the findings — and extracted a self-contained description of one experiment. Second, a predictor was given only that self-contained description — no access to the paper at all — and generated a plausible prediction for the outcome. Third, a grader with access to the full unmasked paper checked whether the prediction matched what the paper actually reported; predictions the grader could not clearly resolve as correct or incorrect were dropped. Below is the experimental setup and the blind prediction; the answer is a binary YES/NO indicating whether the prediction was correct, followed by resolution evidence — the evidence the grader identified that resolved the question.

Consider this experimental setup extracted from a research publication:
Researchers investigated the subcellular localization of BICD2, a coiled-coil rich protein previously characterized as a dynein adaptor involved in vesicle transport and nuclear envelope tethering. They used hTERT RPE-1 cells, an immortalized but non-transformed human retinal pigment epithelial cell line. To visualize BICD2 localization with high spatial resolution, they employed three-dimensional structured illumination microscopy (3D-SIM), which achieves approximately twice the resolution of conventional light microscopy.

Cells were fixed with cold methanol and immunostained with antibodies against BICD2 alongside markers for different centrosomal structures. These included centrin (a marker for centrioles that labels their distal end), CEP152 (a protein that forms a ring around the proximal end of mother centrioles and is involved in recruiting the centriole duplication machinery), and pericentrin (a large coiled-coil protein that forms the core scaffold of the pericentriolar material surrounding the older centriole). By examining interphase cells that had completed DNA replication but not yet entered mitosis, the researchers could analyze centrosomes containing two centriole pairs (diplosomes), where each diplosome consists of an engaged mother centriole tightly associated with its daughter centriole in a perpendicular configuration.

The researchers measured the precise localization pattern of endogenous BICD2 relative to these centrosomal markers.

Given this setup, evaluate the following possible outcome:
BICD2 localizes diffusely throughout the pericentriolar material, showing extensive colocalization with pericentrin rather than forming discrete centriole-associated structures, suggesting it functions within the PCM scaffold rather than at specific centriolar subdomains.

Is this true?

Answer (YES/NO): NO